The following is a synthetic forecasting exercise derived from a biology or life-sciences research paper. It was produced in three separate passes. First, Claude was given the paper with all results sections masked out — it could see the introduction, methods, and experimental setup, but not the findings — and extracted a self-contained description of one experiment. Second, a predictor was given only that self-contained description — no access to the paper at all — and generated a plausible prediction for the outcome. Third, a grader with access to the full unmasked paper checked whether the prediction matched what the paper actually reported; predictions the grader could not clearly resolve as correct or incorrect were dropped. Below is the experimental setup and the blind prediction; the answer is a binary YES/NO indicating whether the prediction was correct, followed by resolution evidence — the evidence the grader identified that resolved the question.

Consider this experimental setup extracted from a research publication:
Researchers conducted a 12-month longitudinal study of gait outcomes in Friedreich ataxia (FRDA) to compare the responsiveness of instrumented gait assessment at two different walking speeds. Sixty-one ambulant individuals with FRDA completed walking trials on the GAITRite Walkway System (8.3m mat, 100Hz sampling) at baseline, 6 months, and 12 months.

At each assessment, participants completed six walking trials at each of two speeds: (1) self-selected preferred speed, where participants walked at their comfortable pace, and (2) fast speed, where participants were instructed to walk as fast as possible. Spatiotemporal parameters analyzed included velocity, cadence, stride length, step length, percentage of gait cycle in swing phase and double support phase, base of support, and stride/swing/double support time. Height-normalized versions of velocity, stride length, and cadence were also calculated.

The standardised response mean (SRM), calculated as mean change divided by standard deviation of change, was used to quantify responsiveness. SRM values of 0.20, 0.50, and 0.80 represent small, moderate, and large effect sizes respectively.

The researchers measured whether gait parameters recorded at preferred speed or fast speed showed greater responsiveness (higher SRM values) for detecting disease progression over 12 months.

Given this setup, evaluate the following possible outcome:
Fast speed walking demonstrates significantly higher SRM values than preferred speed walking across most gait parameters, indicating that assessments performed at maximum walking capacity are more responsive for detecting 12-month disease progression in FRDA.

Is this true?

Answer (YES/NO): YES